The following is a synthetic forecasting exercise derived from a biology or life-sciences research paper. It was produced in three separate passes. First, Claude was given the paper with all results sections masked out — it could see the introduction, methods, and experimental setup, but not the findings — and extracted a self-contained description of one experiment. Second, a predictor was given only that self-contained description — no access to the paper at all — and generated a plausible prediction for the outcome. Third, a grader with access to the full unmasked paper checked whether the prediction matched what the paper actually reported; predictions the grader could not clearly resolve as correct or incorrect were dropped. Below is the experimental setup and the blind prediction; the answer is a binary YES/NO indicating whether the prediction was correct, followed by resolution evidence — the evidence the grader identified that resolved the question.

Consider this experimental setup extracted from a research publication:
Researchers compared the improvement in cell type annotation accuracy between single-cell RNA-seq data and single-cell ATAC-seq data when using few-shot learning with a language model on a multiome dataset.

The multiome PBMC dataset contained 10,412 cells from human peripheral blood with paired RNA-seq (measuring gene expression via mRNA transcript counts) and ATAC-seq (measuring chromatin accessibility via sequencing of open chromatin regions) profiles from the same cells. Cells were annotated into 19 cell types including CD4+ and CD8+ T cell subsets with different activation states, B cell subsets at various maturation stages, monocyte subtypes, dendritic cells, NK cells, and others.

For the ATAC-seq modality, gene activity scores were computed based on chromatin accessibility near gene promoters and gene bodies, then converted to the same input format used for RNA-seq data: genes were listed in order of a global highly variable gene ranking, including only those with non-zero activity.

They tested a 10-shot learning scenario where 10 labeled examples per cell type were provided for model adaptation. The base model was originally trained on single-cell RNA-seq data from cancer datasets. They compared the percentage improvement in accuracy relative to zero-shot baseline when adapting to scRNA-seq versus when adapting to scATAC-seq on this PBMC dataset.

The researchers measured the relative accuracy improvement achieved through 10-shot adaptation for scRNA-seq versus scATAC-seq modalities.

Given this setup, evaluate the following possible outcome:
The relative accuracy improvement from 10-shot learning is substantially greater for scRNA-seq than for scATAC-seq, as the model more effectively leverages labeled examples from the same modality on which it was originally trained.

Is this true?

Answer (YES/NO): NO